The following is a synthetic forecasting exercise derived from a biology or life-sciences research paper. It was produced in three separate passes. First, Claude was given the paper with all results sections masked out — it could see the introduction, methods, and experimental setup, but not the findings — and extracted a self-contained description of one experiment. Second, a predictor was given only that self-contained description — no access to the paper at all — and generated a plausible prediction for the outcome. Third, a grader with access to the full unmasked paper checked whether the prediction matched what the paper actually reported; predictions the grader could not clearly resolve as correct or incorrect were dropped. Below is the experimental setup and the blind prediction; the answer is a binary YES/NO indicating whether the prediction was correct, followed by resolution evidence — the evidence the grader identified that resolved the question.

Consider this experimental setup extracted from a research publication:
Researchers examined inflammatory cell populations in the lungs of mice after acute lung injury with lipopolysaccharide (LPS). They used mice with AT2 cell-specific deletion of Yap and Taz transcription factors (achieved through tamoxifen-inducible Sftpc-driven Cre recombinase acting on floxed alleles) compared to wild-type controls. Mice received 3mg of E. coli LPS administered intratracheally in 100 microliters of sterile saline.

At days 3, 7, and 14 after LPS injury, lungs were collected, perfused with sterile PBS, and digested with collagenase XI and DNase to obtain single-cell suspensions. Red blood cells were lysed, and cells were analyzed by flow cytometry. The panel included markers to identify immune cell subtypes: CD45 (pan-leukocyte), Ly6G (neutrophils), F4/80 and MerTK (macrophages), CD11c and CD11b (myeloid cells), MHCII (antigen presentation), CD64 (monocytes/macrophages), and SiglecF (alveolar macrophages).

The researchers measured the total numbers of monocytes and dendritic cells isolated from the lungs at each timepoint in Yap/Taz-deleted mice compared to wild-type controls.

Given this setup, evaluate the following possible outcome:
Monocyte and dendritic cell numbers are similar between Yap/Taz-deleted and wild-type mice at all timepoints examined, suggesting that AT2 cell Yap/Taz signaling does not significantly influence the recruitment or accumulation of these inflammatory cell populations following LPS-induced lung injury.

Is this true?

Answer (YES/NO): YES